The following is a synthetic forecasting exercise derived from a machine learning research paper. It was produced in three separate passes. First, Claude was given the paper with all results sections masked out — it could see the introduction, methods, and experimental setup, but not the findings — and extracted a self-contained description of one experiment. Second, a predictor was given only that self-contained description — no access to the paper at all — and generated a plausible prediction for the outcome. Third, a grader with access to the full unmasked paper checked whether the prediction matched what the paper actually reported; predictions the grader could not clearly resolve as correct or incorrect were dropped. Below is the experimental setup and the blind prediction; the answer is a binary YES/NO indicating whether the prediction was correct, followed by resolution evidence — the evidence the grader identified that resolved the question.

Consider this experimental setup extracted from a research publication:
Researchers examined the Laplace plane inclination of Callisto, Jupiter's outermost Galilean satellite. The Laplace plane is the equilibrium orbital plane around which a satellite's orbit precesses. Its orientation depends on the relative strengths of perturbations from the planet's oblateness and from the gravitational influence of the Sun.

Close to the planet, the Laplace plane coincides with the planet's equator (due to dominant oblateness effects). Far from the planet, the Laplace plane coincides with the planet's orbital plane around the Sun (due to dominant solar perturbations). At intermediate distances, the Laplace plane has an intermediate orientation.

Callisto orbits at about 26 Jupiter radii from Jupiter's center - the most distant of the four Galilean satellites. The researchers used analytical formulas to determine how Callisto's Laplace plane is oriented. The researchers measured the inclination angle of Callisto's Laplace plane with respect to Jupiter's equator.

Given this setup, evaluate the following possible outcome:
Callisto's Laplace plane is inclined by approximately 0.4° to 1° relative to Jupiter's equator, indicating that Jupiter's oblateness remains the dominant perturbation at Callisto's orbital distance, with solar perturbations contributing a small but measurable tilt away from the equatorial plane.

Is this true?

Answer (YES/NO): YES